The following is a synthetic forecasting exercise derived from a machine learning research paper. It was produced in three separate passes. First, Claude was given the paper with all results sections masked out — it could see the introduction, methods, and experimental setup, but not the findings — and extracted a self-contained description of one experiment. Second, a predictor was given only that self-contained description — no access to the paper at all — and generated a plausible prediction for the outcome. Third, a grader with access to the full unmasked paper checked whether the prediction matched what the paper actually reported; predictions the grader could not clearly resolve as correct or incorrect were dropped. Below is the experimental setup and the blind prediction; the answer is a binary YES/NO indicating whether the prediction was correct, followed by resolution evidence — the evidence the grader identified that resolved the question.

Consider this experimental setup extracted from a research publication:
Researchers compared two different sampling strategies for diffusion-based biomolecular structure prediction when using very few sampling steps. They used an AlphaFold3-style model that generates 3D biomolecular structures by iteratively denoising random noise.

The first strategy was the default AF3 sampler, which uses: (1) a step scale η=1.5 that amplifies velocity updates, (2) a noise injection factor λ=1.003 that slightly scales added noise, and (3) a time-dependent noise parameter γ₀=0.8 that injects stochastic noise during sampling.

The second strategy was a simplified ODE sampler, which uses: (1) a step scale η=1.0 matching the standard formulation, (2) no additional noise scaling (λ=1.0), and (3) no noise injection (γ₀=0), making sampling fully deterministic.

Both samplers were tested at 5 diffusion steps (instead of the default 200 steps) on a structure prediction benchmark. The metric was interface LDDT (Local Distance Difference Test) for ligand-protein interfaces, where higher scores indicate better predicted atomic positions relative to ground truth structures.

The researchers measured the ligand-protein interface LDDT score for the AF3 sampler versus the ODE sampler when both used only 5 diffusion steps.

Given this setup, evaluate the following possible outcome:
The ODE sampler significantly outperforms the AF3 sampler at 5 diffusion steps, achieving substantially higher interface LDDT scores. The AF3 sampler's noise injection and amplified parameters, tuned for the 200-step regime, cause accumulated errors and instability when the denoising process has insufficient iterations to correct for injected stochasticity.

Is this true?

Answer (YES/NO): YES